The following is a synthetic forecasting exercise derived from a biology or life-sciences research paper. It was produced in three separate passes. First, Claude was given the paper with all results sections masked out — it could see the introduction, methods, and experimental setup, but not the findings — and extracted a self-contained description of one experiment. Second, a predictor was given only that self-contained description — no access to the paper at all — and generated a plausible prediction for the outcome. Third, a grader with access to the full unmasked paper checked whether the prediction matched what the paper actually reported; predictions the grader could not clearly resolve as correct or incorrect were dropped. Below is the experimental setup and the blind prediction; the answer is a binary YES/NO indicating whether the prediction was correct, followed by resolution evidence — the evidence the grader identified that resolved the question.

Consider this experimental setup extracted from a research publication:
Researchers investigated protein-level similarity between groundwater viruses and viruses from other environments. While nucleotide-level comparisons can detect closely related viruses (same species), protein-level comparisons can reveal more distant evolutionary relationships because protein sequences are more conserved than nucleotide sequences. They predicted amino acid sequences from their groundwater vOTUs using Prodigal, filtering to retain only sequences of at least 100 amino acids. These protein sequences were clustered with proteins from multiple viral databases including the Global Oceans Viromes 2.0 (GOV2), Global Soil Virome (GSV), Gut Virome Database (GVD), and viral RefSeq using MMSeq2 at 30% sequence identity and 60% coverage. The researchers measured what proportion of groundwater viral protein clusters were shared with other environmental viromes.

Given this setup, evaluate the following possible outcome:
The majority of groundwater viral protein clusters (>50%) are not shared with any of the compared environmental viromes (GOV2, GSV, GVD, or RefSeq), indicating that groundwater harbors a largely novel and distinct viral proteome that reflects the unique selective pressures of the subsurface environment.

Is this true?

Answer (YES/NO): YES